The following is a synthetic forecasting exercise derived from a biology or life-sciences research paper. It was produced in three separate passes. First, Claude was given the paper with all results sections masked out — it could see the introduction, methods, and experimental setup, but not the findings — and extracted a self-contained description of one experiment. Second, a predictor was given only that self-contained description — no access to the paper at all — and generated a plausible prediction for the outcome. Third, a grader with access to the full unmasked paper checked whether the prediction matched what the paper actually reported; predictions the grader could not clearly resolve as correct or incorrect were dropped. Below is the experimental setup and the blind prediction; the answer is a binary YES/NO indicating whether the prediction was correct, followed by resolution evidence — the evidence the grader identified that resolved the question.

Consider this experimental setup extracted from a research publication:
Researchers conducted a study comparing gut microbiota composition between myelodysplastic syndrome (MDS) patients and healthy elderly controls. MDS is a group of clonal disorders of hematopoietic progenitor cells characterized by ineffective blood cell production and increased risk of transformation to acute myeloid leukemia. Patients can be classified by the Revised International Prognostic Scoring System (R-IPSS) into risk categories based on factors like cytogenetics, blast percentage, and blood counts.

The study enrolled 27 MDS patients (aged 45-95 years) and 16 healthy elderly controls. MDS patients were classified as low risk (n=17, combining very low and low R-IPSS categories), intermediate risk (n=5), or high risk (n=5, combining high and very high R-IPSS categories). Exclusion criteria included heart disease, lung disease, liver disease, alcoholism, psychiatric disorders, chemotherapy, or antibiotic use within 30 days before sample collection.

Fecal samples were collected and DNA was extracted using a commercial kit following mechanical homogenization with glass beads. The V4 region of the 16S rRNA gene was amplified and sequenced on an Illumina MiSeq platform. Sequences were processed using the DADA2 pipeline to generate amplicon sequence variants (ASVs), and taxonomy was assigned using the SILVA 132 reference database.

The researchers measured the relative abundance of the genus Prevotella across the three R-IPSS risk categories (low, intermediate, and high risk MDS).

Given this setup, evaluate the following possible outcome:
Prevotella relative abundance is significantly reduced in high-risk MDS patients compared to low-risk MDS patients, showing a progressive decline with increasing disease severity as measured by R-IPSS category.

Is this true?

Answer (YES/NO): NO